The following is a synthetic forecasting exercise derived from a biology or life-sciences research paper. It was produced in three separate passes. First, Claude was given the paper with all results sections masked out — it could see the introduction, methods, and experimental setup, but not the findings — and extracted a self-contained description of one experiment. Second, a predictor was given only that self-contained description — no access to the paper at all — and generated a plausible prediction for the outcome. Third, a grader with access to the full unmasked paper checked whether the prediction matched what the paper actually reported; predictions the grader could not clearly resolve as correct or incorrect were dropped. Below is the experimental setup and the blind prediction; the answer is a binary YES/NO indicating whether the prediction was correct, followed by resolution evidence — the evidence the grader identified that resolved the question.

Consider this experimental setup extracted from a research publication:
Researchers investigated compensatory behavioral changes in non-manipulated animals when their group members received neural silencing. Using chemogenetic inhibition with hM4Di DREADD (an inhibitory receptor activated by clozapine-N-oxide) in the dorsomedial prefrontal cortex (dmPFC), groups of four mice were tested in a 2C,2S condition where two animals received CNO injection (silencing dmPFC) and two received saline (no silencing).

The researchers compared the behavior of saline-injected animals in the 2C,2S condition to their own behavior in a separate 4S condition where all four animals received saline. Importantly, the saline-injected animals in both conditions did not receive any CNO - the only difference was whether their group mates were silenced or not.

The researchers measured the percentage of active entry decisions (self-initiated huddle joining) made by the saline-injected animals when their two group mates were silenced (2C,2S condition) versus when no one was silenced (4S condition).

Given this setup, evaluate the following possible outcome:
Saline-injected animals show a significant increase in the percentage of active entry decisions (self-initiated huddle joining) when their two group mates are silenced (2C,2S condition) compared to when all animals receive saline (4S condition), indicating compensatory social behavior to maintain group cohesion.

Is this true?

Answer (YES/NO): YES